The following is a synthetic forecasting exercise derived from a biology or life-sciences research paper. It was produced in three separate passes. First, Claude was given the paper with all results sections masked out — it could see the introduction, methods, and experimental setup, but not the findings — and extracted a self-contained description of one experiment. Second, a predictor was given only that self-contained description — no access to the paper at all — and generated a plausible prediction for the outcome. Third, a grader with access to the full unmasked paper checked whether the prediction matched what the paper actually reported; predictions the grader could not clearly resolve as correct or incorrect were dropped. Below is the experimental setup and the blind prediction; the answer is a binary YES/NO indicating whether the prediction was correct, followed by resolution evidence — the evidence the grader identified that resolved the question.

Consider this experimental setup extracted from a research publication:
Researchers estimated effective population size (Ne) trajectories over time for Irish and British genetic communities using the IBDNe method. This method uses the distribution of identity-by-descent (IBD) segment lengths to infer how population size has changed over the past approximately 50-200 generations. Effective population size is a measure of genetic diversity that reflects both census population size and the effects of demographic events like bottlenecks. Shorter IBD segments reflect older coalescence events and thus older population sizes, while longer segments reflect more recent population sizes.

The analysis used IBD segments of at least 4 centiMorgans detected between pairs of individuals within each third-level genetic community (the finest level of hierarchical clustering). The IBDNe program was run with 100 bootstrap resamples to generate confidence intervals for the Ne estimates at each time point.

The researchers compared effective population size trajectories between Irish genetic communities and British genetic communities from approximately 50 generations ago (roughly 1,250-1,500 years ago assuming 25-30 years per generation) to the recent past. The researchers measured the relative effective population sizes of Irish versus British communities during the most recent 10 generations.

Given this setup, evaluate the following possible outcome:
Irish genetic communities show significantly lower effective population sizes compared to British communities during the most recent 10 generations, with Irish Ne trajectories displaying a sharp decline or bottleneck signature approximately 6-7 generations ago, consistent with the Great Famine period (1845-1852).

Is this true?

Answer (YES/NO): NO